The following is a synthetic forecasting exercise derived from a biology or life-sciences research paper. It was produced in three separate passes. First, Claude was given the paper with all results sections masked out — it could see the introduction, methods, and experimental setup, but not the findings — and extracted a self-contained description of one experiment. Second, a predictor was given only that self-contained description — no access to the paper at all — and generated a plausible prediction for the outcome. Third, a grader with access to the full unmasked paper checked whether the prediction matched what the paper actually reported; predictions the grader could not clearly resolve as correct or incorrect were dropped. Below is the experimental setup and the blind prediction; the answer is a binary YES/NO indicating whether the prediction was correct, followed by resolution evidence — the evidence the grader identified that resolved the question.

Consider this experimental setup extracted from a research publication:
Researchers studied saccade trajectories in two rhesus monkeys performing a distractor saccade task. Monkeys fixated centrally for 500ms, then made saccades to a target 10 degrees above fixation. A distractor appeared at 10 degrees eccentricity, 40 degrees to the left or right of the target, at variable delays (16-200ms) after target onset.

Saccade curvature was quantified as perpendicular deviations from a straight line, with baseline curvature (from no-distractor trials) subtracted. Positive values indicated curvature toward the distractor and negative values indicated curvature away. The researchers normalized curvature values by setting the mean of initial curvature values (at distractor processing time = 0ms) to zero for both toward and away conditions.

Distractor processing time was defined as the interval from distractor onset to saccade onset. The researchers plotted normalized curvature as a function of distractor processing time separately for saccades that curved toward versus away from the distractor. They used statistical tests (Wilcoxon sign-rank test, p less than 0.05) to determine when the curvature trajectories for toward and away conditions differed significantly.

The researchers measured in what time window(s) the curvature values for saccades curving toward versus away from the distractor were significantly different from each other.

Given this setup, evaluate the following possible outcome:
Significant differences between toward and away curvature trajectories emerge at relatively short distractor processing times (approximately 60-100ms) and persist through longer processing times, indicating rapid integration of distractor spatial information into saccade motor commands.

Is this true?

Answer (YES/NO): NO